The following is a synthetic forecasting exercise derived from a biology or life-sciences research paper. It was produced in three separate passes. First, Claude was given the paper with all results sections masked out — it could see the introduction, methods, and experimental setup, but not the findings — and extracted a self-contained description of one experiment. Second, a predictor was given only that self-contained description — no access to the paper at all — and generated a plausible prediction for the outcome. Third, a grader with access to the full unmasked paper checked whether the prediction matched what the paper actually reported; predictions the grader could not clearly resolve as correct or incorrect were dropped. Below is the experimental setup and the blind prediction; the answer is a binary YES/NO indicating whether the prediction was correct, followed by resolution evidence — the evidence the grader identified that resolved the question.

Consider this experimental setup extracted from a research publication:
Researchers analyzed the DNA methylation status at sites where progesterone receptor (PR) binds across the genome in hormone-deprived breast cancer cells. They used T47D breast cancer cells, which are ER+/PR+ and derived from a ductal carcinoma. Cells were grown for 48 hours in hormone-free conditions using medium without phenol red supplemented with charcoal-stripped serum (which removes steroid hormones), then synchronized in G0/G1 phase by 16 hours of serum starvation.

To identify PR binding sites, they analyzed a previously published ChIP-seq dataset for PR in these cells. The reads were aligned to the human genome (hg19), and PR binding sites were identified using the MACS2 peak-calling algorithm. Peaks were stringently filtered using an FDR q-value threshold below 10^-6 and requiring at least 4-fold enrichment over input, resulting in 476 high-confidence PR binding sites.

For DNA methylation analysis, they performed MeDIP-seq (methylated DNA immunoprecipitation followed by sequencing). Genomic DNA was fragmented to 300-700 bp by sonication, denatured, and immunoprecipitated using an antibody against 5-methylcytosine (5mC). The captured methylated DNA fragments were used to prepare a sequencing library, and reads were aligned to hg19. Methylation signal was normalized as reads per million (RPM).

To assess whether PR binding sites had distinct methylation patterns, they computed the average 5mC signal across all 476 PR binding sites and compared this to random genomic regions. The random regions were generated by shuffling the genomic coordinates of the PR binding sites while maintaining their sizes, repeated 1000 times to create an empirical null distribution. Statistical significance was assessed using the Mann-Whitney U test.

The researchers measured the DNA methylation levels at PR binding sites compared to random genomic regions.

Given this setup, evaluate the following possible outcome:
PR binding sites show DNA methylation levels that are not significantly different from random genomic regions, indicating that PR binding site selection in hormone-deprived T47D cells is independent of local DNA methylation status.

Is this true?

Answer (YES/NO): NO